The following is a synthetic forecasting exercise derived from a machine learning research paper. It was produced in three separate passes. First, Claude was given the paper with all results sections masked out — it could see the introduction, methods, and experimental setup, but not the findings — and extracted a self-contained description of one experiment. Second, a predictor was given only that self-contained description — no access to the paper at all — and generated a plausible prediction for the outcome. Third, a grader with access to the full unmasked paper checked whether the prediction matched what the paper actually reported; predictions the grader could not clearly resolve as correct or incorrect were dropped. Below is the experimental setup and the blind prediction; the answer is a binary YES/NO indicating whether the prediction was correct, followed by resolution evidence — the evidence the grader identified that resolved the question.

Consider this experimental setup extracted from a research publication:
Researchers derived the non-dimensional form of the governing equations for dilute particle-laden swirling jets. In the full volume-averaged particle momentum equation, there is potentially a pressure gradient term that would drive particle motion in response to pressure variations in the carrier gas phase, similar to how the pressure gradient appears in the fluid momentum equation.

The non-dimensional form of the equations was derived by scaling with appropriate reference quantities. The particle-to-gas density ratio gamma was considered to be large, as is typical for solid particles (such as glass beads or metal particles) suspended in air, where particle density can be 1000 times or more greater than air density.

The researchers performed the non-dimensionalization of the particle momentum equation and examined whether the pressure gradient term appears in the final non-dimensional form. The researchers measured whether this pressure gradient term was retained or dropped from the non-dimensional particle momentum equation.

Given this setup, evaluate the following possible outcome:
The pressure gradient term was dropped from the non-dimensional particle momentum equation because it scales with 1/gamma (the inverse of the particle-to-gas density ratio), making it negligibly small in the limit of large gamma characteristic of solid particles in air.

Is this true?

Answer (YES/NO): YES